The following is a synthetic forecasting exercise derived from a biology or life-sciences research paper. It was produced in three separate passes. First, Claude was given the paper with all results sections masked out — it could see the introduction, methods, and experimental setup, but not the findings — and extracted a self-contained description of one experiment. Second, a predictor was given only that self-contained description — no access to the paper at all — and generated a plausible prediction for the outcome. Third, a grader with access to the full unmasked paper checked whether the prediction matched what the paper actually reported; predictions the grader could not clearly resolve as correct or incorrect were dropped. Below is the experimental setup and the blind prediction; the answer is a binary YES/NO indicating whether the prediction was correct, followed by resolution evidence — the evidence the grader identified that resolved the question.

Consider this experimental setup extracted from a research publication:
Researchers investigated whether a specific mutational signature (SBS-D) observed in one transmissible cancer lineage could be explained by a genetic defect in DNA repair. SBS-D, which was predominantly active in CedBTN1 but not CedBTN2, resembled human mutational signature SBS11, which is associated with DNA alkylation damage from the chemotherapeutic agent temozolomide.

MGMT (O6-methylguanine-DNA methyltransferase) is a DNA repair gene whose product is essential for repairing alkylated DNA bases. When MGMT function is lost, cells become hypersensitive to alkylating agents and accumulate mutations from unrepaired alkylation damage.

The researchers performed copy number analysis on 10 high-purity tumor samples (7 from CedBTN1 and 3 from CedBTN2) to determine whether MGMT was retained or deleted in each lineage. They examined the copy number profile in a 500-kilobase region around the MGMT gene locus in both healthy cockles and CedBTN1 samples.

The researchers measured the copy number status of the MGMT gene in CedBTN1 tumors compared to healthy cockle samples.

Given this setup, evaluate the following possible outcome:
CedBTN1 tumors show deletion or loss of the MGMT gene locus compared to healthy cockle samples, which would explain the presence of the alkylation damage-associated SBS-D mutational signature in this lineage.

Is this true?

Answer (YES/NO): YES